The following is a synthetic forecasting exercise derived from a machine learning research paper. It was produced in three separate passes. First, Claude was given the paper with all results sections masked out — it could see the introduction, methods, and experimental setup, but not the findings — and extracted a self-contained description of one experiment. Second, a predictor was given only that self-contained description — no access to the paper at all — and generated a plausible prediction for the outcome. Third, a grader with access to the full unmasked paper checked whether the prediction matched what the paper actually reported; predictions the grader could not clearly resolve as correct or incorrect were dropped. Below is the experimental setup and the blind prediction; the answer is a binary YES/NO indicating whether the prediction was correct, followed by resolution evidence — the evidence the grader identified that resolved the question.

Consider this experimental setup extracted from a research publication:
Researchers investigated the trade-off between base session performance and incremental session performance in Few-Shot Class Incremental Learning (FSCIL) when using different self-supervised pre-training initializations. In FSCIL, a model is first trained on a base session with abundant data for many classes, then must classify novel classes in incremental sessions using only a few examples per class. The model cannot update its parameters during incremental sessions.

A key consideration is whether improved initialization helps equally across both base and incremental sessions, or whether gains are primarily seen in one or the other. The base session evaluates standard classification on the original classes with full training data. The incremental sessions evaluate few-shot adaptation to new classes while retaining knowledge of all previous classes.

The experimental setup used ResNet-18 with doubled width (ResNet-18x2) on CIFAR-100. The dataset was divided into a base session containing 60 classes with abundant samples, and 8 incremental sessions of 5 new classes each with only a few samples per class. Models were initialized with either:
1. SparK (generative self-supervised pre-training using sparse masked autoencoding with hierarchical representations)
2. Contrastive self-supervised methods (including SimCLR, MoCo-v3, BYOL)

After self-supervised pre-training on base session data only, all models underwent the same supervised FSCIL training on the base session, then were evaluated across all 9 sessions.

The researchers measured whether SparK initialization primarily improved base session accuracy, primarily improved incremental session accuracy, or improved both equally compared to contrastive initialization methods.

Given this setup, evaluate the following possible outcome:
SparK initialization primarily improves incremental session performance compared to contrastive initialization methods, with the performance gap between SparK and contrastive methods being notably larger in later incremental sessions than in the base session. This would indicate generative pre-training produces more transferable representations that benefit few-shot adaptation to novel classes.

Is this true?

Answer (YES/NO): NO